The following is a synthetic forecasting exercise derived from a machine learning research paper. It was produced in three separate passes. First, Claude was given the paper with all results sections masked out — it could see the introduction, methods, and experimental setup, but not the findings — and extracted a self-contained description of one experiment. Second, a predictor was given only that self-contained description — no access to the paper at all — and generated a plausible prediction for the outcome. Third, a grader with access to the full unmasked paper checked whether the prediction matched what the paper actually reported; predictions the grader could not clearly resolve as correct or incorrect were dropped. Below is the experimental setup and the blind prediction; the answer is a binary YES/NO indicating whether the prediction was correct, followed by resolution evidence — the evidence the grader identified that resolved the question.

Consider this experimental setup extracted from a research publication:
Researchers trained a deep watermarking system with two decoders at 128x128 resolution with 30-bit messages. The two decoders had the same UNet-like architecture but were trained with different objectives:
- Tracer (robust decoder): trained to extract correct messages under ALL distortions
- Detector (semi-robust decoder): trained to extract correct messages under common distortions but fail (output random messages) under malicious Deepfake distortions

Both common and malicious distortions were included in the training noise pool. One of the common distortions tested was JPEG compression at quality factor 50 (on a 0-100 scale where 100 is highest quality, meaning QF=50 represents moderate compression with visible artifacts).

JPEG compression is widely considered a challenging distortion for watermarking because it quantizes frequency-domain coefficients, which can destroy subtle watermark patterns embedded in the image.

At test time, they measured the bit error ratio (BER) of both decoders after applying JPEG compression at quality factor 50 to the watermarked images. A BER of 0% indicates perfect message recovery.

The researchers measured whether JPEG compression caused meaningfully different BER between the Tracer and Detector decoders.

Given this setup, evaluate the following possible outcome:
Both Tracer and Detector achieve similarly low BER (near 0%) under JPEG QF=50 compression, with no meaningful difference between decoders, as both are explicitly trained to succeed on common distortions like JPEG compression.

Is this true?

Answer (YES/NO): YES